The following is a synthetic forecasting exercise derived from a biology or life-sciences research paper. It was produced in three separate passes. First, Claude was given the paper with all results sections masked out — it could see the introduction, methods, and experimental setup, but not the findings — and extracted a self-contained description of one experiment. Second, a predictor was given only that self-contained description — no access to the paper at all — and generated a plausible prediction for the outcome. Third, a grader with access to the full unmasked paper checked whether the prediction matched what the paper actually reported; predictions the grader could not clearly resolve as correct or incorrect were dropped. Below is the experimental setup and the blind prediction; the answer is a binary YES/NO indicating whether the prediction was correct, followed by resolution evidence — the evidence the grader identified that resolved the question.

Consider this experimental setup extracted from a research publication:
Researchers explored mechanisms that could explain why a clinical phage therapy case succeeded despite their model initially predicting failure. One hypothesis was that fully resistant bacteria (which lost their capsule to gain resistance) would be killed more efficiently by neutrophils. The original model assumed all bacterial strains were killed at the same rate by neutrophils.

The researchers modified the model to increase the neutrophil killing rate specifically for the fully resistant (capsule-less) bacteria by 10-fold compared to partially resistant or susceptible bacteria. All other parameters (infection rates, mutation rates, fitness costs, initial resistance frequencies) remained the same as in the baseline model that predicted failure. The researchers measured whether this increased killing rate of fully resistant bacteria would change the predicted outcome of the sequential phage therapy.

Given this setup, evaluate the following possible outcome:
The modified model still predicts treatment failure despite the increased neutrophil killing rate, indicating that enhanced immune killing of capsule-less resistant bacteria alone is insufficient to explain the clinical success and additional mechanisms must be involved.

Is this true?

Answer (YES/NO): NO